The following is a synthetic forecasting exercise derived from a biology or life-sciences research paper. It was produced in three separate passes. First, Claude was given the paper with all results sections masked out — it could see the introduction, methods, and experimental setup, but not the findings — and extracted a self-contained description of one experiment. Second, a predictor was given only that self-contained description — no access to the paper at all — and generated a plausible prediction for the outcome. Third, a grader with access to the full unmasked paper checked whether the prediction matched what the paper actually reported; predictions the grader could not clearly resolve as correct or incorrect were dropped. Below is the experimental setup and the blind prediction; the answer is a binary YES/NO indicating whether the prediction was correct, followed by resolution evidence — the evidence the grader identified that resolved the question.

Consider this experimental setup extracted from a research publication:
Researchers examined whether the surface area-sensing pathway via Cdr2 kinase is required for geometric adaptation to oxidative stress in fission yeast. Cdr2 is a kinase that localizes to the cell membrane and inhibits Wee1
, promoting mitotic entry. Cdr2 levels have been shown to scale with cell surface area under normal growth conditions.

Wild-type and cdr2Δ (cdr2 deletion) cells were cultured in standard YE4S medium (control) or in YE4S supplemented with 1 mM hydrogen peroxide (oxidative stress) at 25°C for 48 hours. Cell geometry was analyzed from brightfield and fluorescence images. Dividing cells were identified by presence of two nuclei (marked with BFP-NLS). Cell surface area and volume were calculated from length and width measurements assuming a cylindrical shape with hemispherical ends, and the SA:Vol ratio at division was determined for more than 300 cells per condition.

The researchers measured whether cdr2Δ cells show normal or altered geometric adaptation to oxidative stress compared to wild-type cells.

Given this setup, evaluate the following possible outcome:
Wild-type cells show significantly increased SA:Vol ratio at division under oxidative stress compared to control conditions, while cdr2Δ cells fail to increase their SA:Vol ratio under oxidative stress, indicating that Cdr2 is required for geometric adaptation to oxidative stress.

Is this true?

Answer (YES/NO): NO